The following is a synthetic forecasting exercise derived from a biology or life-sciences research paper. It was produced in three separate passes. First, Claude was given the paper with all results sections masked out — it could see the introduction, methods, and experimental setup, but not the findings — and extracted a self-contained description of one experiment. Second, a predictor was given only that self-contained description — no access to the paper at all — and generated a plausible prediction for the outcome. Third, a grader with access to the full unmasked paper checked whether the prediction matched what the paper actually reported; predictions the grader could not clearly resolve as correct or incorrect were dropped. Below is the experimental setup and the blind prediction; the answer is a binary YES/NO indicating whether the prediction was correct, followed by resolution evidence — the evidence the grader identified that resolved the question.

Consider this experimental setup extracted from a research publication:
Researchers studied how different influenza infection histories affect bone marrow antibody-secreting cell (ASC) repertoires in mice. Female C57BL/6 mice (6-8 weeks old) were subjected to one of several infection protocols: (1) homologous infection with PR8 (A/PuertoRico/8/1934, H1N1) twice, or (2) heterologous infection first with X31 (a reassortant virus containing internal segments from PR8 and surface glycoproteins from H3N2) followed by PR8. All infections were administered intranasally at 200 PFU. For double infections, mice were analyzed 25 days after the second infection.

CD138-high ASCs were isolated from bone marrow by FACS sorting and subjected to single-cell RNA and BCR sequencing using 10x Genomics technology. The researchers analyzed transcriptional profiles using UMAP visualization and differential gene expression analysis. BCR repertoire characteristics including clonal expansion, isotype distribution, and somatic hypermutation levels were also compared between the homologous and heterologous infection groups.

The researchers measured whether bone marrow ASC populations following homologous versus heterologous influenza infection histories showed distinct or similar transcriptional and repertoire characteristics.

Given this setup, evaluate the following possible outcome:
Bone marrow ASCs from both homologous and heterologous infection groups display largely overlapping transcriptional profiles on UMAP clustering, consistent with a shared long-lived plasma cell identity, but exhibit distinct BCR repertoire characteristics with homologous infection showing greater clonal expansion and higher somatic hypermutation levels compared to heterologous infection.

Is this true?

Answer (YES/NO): NO